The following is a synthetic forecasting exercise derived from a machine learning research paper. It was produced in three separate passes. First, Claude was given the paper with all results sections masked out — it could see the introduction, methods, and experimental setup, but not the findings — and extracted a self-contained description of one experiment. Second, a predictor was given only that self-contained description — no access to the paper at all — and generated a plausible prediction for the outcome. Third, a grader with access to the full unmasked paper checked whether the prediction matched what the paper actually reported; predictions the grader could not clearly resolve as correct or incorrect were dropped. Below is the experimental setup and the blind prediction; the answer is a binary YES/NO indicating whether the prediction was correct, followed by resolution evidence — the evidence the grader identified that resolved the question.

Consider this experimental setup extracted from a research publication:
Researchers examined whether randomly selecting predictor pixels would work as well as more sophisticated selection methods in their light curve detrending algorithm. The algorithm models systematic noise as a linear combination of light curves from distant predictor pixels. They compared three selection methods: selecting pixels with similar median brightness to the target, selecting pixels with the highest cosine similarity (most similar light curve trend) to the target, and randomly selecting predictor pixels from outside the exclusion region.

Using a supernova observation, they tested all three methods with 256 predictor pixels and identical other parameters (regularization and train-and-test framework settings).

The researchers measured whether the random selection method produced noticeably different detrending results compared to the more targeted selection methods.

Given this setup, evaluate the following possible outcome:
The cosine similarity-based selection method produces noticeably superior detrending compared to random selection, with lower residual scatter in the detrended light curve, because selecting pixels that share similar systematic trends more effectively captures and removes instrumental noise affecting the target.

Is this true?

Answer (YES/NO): NO